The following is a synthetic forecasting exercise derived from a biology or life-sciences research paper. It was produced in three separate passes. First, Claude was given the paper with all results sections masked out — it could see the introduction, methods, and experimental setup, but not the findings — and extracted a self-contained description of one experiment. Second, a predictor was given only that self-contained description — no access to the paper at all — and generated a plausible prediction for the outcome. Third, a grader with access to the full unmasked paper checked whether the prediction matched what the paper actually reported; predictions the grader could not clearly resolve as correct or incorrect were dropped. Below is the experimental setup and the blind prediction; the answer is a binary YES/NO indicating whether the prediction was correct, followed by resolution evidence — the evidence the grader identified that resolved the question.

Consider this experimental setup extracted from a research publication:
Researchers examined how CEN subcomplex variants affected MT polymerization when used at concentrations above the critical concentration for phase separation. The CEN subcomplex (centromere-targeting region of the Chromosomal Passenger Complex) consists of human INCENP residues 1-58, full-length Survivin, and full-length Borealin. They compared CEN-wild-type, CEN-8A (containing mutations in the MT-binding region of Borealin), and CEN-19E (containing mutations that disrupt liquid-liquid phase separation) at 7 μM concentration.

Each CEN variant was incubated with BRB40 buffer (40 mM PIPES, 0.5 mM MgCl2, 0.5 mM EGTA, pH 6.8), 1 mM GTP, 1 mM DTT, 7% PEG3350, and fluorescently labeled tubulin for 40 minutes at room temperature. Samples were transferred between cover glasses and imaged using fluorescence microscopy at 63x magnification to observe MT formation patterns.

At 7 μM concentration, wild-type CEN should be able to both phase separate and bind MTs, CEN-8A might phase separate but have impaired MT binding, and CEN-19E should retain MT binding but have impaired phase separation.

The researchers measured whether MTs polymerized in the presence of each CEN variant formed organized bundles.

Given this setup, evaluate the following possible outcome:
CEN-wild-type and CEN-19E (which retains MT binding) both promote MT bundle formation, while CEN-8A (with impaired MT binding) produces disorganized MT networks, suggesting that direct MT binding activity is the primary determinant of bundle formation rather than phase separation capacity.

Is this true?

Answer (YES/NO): NO